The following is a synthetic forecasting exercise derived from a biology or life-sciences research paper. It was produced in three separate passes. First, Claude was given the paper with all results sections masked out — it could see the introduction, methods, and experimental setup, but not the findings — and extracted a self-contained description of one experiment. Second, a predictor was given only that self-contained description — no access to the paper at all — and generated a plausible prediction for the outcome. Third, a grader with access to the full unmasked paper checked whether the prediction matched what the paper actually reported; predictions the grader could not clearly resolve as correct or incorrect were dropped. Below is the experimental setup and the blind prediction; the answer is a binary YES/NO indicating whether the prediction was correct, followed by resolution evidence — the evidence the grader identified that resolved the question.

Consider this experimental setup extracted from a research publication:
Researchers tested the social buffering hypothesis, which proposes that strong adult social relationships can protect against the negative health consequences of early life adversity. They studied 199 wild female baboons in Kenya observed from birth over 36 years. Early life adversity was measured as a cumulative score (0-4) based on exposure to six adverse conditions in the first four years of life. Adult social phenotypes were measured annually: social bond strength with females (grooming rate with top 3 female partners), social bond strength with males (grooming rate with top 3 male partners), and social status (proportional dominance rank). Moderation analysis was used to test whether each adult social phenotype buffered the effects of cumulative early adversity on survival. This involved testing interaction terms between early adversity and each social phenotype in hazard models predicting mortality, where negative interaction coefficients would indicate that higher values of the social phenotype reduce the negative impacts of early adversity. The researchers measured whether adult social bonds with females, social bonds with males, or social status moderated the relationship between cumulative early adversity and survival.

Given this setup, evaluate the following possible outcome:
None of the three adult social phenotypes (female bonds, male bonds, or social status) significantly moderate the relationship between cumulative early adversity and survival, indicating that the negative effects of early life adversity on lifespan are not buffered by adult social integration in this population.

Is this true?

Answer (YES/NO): YES